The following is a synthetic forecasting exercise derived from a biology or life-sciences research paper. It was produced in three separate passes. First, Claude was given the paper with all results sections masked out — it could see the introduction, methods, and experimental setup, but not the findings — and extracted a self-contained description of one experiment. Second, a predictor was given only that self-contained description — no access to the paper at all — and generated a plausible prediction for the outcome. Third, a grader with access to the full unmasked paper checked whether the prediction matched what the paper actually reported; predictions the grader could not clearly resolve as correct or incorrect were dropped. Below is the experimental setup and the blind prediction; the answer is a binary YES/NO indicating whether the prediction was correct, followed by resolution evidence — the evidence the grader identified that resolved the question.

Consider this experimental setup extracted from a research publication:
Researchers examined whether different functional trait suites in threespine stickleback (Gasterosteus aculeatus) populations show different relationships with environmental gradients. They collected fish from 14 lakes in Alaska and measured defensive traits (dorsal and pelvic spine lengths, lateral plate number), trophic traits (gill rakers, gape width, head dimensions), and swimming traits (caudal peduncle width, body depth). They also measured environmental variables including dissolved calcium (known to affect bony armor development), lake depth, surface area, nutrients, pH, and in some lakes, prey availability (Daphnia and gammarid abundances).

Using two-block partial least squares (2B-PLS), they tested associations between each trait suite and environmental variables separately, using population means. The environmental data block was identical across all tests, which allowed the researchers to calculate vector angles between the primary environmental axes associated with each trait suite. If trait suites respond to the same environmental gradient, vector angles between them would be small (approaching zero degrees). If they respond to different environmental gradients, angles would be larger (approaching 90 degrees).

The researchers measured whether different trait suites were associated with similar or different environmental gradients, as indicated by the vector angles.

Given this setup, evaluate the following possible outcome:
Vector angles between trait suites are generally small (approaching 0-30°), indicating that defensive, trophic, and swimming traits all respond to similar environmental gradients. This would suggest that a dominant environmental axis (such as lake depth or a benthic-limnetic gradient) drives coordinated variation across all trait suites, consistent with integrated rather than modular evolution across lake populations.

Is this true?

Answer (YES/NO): NO